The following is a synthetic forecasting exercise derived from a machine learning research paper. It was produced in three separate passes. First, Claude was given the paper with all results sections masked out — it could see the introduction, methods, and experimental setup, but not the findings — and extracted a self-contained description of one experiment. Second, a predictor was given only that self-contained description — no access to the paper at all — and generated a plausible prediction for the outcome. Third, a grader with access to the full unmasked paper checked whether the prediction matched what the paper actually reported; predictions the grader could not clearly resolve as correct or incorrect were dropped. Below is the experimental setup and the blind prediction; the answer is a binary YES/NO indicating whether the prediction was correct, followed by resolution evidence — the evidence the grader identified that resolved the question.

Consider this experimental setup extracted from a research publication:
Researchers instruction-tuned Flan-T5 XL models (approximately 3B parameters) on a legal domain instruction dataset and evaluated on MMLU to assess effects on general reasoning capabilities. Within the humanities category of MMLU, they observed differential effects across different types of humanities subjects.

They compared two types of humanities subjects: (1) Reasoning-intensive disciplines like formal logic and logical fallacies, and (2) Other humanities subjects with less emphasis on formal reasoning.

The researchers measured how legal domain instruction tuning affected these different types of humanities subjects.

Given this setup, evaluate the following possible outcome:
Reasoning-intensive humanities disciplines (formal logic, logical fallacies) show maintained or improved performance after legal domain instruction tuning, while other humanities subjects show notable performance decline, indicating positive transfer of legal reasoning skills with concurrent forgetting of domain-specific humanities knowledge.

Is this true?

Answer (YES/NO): NO